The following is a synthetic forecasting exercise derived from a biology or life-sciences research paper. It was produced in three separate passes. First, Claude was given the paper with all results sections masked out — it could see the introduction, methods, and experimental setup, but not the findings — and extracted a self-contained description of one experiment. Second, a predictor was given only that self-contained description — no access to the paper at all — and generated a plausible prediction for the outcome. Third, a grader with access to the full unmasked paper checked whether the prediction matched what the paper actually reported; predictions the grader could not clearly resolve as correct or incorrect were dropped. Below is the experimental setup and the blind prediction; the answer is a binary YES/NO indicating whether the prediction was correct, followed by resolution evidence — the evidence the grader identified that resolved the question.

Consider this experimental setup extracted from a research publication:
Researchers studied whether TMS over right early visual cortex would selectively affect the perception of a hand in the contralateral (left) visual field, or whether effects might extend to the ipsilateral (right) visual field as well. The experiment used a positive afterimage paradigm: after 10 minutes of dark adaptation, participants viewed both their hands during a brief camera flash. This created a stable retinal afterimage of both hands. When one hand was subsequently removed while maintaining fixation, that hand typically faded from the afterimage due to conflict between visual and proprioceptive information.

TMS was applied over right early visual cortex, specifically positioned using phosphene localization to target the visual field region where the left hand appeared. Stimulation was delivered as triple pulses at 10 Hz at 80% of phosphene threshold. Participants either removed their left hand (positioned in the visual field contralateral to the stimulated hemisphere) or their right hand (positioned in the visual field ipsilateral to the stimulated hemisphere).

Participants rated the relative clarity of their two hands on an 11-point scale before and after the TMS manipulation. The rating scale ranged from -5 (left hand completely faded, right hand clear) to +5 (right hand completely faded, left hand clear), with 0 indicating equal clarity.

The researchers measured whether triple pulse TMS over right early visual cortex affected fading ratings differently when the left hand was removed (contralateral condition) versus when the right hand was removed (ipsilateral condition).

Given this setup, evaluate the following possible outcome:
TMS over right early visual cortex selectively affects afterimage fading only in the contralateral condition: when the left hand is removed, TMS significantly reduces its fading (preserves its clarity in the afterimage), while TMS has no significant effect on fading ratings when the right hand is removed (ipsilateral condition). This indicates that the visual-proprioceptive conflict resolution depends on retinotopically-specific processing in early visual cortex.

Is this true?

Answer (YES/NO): NO